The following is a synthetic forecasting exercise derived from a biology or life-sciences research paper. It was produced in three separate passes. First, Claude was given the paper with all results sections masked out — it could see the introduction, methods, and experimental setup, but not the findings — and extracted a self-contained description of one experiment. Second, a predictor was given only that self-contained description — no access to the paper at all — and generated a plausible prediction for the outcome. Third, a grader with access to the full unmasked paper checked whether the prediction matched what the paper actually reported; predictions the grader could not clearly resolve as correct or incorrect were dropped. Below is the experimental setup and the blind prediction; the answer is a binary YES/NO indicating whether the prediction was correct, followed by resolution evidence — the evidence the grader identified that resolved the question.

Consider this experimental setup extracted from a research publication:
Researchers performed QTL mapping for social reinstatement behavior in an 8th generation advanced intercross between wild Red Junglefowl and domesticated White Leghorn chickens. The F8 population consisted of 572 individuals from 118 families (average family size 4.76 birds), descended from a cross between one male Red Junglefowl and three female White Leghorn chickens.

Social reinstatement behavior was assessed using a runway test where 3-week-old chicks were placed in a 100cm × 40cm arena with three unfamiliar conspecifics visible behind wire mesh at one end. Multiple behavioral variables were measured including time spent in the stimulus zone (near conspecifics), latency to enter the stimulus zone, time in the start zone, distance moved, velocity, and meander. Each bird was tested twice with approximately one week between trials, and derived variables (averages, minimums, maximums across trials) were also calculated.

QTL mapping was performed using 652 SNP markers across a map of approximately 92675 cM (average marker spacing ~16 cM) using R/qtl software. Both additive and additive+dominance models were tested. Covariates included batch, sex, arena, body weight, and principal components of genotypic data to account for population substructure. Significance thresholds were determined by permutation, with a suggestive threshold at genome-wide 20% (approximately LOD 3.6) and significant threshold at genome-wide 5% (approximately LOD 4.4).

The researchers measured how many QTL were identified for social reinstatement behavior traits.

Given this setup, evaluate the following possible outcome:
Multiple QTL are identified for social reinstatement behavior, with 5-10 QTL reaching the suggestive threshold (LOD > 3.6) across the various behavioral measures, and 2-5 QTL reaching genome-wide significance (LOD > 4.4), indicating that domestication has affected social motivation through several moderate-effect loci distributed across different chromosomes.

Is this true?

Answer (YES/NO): NO